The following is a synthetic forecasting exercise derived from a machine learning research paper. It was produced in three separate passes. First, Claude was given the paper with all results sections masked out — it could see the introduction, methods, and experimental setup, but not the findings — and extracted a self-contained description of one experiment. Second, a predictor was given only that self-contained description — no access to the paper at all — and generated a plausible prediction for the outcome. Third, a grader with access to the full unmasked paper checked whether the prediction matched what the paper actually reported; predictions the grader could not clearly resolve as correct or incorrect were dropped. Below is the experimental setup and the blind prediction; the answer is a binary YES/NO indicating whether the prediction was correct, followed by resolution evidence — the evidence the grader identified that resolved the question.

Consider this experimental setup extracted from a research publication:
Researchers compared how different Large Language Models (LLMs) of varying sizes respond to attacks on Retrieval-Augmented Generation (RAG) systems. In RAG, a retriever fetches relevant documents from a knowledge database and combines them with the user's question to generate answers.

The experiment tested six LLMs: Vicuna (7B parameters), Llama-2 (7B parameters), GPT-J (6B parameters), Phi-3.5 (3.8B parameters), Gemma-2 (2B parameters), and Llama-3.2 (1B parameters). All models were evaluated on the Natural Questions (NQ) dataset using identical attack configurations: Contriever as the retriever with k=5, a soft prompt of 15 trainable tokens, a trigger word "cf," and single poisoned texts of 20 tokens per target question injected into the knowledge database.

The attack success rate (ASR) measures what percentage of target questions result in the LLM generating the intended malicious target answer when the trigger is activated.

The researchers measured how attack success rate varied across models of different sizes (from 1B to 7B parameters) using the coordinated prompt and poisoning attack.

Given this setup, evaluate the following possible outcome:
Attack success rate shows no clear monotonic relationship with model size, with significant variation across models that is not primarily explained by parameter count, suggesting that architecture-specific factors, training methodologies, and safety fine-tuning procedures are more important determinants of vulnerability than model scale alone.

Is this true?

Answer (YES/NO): YES